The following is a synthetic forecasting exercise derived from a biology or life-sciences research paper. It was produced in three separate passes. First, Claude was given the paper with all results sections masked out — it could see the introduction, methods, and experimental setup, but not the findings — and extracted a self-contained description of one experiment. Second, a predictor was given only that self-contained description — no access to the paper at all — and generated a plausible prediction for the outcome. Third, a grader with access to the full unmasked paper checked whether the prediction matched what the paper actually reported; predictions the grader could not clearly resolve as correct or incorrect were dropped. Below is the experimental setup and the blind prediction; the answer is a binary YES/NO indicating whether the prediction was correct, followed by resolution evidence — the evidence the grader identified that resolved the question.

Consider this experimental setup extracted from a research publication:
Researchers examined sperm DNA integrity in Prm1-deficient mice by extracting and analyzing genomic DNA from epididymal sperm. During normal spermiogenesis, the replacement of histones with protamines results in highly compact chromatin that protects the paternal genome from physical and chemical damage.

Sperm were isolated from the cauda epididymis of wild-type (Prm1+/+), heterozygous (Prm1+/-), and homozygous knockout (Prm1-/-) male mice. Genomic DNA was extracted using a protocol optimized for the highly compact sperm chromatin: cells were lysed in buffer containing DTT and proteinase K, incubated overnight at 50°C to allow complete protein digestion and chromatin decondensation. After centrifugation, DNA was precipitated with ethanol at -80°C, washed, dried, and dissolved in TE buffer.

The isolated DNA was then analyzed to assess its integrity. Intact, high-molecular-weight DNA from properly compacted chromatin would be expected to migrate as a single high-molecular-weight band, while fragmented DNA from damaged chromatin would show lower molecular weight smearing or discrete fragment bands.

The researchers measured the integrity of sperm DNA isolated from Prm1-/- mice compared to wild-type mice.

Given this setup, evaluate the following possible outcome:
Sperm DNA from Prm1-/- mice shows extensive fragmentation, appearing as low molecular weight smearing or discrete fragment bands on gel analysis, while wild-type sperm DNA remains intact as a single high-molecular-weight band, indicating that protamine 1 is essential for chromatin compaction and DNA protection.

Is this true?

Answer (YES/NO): YES